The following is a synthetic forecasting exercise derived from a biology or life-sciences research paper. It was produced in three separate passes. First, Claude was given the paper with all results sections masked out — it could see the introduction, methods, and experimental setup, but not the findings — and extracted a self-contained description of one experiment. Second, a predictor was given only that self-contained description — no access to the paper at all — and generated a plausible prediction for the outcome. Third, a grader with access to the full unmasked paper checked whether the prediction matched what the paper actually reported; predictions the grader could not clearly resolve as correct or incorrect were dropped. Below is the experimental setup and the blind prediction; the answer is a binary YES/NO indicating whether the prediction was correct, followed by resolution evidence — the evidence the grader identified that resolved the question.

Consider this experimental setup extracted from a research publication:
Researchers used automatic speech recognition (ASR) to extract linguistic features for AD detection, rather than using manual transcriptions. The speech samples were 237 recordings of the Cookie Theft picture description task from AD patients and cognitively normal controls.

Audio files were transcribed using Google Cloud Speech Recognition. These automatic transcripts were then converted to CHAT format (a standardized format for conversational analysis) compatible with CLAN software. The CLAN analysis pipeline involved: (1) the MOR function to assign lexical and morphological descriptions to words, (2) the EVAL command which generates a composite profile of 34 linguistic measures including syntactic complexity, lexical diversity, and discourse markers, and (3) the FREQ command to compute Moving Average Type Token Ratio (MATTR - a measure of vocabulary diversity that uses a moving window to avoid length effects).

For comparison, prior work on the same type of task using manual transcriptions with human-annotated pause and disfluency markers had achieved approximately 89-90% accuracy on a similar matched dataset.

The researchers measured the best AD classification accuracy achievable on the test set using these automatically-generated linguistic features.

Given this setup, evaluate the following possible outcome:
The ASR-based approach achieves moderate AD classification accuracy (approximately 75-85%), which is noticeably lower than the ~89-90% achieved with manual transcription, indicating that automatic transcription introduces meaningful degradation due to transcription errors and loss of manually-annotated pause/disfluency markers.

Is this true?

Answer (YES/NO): YES